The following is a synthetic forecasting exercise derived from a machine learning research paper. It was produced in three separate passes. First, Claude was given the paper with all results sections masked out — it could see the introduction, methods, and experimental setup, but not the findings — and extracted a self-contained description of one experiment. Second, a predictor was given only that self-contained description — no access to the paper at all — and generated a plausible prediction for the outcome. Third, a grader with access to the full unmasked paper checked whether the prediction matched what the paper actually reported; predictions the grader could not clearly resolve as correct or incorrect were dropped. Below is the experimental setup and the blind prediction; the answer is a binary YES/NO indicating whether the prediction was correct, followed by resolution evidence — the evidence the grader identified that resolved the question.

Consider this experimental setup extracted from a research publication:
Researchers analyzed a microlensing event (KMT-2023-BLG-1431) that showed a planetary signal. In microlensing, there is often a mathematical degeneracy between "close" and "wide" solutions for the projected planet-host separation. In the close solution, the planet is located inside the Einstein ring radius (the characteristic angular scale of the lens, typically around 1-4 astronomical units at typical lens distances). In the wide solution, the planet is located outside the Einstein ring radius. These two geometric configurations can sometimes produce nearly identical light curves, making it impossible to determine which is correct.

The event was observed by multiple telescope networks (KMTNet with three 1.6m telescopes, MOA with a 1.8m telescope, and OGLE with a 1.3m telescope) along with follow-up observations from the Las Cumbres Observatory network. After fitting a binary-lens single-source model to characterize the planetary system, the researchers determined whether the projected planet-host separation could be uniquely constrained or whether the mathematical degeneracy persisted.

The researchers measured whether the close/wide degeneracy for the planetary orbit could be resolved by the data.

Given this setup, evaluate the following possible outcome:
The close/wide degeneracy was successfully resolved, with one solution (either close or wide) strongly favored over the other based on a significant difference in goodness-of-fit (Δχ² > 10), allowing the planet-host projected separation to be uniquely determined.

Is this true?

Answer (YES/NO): NO